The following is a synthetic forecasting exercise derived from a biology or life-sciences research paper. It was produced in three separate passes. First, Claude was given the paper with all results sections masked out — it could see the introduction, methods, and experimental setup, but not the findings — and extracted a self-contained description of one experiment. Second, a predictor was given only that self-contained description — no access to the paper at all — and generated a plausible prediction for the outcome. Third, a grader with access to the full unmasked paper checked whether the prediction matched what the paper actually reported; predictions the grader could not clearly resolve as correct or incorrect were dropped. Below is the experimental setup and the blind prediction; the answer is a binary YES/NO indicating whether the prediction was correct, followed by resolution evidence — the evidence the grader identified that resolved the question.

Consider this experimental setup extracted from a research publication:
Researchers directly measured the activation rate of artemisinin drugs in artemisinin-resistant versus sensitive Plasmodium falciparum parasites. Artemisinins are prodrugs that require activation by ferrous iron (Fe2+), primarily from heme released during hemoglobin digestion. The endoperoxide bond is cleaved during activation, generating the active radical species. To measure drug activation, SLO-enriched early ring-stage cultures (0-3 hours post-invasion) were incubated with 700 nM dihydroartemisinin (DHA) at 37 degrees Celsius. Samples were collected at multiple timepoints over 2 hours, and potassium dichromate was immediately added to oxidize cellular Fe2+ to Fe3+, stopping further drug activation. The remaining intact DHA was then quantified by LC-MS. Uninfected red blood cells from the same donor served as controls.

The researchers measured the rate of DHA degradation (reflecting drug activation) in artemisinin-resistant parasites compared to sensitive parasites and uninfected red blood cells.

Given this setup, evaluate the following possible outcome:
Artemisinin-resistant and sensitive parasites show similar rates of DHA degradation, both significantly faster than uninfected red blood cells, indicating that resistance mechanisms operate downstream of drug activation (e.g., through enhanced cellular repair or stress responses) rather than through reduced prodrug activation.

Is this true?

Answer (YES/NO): NO